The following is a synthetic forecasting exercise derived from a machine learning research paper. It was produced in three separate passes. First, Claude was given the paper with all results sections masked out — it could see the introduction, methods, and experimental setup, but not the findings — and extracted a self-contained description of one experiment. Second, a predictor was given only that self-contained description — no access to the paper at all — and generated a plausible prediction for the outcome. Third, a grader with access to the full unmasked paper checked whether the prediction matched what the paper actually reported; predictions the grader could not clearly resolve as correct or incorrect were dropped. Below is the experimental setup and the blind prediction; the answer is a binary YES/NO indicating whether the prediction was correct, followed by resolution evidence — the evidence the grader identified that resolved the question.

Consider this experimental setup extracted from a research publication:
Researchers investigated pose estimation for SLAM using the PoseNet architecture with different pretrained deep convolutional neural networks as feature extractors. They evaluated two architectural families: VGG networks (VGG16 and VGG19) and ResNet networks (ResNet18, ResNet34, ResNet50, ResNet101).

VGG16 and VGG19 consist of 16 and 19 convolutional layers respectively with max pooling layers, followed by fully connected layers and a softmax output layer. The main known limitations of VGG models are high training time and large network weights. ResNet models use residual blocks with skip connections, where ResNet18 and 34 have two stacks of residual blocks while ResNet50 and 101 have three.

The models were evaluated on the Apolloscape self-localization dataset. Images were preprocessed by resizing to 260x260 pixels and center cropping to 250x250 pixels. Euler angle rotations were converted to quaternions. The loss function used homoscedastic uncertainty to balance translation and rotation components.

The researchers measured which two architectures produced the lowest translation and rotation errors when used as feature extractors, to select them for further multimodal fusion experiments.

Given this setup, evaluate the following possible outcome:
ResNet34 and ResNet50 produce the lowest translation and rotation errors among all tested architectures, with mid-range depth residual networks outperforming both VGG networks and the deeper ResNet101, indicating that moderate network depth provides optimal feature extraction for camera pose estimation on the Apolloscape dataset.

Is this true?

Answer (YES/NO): NO